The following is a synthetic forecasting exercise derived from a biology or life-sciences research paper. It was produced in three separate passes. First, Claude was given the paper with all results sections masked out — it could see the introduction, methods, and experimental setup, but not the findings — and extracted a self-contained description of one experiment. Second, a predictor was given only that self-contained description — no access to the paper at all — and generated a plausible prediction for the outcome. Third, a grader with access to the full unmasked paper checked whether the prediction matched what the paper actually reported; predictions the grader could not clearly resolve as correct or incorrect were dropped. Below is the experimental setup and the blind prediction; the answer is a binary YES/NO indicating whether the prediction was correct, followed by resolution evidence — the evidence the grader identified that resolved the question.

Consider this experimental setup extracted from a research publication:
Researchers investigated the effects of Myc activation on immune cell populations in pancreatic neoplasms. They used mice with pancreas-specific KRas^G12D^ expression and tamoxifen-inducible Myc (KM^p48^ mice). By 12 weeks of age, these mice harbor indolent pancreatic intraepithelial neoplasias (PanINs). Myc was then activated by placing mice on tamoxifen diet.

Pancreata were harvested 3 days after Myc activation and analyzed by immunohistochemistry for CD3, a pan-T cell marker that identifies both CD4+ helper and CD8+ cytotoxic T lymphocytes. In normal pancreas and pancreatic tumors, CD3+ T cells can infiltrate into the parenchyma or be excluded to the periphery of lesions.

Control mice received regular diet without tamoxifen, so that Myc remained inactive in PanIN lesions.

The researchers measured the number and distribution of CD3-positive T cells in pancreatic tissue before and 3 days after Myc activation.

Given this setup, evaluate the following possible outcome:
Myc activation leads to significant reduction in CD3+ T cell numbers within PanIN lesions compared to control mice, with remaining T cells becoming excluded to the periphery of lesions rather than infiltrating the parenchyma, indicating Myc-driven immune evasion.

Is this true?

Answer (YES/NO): YES